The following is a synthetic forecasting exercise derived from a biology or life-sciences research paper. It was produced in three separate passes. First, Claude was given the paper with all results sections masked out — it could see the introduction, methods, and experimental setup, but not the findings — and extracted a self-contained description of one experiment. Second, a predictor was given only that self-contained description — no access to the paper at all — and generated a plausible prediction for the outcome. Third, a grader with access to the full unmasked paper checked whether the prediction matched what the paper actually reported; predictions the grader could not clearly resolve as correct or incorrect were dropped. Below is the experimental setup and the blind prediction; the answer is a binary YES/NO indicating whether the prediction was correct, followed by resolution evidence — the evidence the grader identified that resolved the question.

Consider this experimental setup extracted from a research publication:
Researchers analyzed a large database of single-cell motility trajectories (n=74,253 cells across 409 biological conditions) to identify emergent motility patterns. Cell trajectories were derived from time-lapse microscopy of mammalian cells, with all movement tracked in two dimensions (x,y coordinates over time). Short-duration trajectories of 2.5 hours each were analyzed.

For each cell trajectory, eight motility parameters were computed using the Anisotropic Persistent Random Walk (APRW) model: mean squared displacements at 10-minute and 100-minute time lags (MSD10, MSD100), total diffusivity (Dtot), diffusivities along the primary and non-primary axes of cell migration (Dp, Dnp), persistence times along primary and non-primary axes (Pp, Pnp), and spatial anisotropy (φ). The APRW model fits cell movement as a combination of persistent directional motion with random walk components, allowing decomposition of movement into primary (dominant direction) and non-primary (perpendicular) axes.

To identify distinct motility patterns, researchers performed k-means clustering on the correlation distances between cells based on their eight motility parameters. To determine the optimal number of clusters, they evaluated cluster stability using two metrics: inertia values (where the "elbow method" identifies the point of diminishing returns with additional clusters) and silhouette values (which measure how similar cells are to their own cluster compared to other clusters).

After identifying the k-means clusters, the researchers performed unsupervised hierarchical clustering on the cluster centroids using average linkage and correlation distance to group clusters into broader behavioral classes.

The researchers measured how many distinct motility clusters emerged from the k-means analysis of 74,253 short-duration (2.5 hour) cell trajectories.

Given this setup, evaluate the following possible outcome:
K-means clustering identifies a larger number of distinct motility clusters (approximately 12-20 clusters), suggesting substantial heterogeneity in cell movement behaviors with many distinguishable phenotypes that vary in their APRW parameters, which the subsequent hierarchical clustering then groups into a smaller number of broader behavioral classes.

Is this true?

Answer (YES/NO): YES